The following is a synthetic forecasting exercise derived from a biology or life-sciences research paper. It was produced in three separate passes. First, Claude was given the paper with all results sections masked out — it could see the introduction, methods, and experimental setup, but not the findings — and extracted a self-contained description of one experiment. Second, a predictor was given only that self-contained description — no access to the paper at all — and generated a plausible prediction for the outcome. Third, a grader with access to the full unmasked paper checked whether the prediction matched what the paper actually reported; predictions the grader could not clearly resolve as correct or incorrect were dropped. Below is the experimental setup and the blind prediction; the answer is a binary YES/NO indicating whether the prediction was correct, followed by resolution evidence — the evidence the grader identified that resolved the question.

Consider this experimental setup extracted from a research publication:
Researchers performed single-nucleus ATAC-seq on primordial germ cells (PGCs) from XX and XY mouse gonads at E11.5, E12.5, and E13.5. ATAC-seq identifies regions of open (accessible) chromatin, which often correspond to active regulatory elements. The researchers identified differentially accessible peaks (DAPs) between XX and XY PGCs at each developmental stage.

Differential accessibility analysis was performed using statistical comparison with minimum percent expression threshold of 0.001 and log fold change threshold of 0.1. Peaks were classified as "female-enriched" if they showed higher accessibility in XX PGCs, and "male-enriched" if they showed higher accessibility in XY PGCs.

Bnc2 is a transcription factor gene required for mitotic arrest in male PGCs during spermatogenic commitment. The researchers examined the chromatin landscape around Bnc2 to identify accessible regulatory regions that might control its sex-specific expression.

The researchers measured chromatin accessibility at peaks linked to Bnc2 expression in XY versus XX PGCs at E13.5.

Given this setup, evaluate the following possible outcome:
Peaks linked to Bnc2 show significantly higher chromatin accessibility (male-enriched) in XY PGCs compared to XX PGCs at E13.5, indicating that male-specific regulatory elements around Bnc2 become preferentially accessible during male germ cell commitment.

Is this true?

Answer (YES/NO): YES